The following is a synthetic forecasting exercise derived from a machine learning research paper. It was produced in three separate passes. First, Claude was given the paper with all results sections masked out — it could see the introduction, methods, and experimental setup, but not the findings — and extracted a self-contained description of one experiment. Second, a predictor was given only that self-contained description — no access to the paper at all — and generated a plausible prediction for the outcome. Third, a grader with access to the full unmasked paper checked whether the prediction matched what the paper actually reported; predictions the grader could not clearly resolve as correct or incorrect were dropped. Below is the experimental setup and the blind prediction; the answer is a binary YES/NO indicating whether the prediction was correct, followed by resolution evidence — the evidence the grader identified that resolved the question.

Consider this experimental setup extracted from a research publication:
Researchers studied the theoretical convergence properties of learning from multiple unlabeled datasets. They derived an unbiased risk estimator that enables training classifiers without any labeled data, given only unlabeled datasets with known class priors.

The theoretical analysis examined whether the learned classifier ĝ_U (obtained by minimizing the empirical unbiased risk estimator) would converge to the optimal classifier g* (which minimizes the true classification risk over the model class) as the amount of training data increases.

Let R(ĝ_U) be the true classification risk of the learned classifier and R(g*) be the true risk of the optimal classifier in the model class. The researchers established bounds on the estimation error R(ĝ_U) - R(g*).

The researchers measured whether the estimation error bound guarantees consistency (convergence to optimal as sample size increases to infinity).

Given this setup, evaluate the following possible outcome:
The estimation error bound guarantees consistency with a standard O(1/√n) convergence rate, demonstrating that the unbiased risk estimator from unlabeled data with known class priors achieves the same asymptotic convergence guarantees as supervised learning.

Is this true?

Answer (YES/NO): YES